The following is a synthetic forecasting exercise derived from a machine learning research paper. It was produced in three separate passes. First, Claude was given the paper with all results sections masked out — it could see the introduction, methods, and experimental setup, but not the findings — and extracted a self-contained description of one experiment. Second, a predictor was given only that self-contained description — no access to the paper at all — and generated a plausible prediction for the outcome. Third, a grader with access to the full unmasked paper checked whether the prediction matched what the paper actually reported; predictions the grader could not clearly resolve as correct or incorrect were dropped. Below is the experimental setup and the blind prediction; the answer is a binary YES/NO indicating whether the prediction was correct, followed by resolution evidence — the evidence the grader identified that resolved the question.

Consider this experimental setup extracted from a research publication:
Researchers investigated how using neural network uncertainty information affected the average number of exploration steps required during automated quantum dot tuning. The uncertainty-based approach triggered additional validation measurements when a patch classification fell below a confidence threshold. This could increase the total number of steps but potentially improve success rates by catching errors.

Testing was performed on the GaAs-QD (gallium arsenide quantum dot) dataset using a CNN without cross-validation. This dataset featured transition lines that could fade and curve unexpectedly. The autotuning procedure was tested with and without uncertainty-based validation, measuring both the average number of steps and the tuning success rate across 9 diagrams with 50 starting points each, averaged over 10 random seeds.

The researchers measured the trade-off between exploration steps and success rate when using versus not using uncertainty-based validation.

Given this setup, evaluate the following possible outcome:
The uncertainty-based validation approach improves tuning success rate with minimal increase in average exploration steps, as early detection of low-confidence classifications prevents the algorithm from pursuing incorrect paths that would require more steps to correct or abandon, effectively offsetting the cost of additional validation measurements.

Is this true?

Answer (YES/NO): YES